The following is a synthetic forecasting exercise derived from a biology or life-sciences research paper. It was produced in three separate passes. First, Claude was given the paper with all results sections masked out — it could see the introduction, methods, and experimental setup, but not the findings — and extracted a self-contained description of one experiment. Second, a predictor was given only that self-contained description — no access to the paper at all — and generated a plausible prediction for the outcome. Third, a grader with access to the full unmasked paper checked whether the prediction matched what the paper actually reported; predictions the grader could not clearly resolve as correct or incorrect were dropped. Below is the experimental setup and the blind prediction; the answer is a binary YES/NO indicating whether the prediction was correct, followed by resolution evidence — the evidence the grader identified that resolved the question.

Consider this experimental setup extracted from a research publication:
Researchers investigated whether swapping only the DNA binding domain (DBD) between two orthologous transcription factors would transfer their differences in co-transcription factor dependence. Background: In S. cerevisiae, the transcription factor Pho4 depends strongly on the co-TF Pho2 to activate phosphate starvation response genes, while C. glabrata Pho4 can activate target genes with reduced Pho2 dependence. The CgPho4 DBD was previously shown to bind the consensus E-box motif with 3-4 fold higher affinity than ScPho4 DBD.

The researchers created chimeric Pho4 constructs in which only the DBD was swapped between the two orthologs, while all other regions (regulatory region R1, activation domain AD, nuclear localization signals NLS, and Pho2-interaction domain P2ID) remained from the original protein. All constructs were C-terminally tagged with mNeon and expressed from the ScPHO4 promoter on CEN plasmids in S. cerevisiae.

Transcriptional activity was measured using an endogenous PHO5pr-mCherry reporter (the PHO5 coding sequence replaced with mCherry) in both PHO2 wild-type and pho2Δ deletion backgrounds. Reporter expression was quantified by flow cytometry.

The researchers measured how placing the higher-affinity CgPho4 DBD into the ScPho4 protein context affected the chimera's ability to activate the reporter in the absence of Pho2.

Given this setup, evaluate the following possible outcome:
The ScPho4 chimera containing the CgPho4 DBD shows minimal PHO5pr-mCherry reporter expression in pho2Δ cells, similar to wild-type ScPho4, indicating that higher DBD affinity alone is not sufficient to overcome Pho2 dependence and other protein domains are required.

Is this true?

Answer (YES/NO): NO